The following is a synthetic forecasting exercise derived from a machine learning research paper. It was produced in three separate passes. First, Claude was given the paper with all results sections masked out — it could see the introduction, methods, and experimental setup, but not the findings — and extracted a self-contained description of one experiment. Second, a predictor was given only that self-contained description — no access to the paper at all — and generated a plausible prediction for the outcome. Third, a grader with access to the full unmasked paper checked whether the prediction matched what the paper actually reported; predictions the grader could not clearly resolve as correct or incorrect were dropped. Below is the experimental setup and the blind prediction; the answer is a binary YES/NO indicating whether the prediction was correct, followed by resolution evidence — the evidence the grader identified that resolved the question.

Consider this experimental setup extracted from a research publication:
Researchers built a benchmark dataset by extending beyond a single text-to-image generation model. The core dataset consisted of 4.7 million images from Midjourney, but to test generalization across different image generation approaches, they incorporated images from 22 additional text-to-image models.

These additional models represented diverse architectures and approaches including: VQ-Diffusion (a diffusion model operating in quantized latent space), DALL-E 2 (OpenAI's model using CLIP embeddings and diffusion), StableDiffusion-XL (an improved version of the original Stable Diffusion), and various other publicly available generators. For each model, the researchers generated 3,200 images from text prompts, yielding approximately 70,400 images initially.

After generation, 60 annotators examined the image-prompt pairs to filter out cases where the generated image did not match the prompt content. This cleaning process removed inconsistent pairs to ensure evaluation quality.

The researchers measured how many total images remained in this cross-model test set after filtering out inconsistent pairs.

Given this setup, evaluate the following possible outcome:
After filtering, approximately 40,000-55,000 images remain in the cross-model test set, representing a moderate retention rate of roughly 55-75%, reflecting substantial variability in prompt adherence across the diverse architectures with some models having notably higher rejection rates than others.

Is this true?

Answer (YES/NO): YES